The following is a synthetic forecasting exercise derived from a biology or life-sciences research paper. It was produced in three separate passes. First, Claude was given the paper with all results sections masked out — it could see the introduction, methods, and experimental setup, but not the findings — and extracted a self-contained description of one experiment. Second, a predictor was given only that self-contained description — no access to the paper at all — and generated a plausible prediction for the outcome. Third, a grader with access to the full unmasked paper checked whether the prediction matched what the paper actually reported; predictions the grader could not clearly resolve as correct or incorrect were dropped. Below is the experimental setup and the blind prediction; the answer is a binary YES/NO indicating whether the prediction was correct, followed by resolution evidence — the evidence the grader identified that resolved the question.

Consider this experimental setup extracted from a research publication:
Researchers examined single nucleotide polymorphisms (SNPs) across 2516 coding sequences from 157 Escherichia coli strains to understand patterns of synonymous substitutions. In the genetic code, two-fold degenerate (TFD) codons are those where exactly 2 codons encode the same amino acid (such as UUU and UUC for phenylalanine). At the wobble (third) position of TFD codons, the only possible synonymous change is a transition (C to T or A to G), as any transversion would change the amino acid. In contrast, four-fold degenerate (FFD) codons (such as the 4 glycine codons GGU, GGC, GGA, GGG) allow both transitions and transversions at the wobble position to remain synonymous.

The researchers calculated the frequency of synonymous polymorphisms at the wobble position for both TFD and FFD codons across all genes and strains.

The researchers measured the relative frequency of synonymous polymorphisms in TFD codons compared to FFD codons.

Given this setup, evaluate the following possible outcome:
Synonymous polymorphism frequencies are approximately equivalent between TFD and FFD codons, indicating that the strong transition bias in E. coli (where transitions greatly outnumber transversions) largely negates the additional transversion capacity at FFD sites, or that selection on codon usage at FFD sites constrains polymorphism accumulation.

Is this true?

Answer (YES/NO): NO